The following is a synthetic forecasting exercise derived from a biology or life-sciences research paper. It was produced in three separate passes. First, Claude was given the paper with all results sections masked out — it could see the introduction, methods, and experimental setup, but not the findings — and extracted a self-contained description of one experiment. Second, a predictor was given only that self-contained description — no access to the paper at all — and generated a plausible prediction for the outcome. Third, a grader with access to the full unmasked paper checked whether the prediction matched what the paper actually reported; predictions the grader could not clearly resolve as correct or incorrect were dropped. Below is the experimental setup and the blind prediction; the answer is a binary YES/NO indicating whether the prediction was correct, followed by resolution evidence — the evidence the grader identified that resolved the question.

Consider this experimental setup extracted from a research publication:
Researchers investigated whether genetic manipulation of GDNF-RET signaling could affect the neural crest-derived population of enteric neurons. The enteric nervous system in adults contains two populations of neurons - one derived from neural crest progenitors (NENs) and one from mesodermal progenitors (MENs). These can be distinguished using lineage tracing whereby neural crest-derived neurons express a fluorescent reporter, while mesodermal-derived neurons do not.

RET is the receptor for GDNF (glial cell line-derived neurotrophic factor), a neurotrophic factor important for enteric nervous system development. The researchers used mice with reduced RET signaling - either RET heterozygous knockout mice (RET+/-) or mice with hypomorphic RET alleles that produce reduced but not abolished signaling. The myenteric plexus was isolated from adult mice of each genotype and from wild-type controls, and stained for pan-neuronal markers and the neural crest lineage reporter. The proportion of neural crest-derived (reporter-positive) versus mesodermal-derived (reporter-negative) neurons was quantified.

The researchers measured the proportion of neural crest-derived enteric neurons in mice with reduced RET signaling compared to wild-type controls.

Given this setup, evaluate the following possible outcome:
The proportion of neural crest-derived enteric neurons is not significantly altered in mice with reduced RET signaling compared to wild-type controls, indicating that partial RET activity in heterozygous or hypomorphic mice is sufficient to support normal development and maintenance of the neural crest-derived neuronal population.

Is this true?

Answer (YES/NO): NO